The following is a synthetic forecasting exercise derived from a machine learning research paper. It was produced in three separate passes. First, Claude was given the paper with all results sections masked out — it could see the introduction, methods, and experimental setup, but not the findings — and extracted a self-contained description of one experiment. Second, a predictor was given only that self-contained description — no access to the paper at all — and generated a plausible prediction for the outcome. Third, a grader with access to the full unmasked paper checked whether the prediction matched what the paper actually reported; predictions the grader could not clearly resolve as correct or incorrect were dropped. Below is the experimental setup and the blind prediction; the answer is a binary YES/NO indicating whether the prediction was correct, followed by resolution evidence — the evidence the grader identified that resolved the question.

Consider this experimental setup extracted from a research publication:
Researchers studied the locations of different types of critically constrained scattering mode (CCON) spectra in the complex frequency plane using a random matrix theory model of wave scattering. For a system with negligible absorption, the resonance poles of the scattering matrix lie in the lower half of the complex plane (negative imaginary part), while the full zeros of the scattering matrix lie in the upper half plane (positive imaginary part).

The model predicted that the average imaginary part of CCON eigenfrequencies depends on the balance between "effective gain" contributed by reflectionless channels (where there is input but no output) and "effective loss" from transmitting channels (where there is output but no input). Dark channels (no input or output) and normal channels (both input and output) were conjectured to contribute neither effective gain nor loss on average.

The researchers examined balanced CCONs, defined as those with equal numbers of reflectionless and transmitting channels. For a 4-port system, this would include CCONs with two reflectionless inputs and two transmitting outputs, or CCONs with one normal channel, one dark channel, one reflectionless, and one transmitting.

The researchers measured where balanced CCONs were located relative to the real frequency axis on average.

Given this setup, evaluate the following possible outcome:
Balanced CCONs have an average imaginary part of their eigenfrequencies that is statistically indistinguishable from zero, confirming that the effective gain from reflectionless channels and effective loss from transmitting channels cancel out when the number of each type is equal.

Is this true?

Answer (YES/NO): YES